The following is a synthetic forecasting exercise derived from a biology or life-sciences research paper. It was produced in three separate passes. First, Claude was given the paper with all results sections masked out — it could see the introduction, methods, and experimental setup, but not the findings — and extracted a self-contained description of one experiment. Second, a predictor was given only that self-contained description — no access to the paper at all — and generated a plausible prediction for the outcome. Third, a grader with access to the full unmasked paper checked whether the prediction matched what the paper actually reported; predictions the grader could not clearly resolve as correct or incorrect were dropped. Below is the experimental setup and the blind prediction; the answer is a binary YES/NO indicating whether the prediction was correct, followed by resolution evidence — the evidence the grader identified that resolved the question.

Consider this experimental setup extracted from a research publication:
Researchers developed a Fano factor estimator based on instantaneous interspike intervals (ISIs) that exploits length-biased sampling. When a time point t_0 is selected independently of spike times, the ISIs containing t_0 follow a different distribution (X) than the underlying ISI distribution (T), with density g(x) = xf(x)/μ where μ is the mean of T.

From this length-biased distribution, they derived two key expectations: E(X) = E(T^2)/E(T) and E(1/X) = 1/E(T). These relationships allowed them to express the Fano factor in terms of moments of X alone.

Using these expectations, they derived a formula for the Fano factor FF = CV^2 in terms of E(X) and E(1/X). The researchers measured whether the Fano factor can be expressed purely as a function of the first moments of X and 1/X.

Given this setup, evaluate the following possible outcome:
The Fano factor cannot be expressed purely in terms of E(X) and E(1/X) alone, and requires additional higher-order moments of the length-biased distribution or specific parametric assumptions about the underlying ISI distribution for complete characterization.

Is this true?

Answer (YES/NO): NO